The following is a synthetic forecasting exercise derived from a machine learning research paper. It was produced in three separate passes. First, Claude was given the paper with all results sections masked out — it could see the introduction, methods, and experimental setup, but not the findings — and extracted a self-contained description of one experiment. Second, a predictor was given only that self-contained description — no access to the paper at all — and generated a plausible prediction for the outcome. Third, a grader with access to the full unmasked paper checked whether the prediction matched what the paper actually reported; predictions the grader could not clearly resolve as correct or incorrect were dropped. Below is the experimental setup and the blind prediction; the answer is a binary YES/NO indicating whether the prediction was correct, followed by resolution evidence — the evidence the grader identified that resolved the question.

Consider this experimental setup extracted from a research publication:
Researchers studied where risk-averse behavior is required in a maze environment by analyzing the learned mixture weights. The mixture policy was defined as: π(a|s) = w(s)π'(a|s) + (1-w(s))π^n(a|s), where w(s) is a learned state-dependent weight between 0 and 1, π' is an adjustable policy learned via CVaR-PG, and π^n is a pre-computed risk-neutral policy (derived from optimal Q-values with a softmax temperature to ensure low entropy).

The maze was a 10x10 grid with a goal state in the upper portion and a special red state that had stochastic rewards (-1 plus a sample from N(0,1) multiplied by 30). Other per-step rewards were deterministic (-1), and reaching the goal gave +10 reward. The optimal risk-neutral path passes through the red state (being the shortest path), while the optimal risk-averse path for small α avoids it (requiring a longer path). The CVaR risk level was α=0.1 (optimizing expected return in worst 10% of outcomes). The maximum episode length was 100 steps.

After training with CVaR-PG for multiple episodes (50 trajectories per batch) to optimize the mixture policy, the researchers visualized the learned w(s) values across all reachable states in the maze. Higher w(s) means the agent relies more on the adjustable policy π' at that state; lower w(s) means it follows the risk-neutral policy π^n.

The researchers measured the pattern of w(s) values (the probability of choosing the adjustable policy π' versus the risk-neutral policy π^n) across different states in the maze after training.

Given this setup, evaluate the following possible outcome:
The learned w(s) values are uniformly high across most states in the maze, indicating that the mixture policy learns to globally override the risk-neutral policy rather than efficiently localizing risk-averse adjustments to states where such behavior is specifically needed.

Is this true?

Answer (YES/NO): NO